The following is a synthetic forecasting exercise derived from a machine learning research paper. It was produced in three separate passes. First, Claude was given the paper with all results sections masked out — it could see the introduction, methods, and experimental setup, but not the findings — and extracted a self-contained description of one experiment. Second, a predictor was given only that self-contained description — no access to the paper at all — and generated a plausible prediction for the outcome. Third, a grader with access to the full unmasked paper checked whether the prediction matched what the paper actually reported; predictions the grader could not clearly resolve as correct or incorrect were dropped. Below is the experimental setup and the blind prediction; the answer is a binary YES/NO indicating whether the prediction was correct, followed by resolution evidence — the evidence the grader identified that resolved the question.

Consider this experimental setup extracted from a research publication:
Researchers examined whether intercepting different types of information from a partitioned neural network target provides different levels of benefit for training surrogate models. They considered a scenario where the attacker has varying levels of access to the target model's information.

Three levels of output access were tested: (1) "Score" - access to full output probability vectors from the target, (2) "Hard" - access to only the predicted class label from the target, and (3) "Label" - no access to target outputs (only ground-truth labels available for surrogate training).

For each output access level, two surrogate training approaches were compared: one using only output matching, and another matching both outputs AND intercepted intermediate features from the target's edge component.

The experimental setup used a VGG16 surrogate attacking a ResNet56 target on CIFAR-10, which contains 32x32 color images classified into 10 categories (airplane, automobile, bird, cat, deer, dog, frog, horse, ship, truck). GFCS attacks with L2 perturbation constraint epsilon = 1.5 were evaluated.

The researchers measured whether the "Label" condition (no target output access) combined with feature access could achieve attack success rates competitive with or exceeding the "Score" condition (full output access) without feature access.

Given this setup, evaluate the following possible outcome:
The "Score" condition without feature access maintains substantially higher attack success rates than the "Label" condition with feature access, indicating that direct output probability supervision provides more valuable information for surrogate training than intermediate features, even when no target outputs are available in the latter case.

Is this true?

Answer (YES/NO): NO